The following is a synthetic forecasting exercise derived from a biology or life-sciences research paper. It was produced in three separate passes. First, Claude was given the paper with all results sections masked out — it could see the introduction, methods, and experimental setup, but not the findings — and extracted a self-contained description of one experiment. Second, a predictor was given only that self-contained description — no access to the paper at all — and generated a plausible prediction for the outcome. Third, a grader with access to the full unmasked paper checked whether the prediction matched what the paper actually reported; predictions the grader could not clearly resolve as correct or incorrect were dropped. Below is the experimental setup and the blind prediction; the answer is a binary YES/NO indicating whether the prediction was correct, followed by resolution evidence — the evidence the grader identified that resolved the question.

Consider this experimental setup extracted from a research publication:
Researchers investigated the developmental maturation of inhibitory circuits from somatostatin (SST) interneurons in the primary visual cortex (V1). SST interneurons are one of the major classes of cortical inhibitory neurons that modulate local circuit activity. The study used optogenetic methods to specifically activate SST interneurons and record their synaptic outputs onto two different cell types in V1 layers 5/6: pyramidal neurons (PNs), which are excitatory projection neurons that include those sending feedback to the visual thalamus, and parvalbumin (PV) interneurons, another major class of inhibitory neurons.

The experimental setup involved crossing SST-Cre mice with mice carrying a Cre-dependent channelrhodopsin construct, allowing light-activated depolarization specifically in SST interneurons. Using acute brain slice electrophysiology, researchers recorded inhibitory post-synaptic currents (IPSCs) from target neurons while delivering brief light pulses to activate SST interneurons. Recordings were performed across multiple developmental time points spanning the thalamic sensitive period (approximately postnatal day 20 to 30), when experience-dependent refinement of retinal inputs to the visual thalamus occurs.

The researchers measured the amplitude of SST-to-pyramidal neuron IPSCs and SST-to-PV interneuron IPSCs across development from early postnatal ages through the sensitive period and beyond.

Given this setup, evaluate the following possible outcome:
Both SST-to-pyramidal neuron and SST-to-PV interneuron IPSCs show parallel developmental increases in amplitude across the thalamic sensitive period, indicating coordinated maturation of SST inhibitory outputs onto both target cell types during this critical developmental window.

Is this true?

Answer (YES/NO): NO